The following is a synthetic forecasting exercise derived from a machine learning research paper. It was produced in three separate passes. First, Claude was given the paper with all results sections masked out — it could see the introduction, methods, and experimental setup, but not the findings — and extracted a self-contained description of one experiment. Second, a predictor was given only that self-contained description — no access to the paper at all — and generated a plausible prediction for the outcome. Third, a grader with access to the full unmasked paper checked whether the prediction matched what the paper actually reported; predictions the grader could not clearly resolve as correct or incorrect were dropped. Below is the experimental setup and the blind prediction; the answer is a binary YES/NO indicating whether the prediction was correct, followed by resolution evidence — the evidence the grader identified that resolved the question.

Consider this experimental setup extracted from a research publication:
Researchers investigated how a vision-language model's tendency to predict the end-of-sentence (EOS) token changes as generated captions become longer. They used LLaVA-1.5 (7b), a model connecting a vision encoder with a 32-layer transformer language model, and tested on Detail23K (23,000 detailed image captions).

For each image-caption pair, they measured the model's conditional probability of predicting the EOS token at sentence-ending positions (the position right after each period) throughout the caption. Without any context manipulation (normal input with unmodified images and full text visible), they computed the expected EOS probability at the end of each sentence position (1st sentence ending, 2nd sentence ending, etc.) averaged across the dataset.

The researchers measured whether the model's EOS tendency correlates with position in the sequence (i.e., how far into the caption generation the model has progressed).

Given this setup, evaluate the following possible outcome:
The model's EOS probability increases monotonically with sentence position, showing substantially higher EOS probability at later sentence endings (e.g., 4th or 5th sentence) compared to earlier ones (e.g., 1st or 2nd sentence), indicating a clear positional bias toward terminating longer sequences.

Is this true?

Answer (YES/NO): YES